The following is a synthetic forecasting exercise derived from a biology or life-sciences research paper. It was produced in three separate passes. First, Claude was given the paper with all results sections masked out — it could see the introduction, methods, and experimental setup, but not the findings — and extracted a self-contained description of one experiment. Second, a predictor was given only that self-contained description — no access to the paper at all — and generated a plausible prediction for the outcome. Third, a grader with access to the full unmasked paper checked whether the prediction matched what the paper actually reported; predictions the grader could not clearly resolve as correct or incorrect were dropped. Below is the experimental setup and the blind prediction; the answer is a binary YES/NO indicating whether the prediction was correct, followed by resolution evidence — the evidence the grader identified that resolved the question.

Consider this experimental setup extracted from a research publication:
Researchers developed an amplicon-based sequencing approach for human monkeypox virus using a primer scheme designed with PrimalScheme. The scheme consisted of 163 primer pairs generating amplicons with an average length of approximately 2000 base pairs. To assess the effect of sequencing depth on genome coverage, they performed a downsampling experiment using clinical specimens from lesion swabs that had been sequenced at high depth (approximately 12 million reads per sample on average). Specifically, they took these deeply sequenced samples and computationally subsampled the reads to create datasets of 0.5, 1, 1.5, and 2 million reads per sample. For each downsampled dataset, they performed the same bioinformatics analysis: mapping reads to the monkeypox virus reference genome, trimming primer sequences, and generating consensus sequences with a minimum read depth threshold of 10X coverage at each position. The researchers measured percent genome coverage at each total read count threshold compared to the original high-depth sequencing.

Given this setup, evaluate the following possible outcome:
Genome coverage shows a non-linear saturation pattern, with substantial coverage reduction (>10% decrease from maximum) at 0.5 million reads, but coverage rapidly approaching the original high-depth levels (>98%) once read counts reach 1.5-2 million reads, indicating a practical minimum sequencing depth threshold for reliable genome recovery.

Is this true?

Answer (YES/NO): NO